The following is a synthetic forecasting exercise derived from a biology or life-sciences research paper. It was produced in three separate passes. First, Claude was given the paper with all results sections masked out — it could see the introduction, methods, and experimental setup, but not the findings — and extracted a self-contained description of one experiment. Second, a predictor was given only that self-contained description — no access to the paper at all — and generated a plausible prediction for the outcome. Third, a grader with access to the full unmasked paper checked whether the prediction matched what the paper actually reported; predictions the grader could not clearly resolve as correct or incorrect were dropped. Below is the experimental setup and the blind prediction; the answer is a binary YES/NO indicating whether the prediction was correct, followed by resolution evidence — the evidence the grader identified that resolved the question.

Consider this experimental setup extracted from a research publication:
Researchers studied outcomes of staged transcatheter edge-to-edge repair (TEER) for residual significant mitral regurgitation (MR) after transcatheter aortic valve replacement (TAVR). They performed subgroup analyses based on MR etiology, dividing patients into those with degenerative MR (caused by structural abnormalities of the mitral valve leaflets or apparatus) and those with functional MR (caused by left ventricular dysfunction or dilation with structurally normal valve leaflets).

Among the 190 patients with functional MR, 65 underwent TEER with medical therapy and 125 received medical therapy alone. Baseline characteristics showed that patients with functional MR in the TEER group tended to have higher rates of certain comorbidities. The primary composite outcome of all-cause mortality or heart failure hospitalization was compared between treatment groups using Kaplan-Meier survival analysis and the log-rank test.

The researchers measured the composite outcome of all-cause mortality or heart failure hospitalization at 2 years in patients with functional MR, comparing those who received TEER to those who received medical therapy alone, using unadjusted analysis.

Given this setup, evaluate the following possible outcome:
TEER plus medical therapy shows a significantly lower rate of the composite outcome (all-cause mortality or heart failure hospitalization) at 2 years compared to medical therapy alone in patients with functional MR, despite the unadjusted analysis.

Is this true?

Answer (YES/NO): NO